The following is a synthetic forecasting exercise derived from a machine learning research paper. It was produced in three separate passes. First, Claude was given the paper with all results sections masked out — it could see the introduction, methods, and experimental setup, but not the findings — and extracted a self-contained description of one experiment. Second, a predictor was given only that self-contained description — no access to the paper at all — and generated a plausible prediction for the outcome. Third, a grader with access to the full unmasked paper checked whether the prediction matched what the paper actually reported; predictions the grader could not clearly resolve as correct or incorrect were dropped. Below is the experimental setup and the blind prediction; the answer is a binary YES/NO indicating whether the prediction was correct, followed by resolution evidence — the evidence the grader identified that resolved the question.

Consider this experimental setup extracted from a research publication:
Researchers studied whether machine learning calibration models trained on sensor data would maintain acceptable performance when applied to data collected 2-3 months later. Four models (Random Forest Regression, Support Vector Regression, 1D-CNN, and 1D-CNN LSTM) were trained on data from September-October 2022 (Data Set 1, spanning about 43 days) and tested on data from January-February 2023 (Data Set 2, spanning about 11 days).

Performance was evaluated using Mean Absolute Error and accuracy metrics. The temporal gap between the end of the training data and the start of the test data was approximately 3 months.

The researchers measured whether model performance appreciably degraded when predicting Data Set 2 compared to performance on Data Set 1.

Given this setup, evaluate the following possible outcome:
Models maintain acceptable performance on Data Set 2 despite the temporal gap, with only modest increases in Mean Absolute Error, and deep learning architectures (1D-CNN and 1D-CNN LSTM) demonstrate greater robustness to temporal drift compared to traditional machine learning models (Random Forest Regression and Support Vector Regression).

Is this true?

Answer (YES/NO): NO